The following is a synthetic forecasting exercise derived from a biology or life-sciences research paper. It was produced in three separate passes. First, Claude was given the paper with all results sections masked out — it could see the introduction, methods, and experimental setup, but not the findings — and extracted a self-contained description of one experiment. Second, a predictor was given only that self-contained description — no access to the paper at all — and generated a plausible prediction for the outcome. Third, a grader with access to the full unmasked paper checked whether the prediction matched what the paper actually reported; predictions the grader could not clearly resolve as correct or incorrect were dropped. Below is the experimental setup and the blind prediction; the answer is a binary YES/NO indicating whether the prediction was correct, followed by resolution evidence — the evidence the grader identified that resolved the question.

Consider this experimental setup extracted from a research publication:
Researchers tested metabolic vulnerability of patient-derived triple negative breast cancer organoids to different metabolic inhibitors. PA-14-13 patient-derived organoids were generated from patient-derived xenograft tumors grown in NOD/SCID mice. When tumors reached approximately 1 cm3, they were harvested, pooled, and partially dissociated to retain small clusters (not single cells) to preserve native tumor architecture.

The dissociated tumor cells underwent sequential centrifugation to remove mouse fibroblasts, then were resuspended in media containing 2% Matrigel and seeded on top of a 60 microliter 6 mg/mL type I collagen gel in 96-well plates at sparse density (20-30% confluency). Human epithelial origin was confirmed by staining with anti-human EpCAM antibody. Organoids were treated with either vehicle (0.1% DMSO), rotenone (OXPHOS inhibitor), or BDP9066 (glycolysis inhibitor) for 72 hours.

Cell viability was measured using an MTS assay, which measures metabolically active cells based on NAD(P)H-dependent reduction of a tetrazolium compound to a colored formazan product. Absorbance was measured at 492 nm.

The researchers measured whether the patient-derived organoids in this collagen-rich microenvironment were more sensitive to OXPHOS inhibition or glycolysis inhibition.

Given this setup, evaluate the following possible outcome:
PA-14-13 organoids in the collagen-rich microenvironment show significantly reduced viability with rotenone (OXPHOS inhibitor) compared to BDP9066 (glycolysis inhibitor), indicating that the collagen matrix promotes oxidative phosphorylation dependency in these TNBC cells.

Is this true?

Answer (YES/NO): NO